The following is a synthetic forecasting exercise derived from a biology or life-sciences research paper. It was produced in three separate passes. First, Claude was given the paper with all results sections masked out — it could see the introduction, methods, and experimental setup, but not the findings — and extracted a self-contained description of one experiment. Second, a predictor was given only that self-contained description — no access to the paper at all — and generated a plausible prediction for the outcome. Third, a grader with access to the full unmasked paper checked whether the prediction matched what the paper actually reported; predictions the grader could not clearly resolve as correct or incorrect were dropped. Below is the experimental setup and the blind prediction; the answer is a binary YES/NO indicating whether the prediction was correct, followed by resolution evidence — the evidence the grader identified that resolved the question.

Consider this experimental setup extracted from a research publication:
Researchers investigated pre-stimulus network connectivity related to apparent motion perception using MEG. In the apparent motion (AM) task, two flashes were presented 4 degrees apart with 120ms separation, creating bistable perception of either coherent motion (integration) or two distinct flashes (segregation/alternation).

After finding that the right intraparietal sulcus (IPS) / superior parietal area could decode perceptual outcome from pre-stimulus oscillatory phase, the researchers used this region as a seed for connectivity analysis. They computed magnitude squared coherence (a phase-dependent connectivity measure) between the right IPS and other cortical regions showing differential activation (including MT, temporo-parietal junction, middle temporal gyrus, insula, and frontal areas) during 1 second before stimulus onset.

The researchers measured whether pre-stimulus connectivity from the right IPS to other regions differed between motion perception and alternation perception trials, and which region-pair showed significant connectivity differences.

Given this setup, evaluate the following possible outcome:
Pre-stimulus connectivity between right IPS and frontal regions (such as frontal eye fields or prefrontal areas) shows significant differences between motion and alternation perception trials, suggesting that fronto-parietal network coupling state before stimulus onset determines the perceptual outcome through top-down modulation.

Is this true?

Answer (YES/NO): NO